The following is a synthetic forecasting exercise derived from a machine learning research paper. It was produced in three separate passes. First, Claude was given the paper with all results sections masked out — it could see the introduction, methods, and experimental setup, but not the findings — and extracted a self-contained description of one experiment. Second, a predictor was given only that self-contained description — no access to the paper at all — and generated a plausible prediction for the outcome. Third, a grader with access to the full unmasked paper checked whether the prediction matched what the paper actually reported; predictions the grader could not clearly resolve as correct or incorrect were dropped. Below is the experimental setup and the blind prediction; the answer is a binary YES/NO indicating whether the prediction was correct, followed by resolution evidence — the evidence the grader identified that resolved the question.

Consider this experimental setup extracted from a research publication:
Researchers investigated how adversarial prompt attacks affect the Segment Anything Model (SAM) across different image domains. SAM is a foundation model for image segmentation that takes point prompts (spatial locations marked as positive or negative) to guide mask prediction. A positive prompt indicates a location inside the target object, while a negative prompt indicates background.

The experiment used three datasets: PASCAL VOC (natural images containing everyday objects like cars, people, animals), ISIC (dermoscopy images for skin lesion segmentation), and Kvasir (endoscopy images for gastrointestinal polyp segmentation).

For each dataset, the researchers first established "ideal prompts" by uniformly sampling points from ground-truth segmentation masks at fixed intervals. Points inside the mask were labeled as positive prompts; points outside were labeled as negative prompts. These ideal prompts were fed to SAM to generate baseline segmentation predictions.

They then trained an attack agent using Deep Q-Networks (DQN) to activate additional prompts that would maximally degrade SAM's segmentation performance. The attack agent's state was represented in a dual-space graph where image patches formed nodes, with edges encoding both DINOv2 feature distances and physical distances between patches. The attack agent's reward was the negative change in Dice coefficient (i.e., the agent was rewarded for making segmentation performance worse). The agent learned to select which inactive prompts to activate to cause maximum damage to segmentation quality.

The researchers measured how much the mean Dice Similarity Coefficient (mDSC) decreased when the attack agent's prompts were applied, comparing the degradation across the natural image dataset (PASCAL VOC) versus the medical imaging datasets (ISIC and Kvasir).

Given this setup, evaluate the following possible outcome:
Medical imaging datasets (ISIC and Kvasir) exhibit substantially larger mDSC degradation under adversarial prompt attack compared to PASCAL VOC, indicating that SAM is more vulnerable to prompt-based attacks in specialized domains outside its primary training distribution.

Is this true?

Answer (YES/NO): NO